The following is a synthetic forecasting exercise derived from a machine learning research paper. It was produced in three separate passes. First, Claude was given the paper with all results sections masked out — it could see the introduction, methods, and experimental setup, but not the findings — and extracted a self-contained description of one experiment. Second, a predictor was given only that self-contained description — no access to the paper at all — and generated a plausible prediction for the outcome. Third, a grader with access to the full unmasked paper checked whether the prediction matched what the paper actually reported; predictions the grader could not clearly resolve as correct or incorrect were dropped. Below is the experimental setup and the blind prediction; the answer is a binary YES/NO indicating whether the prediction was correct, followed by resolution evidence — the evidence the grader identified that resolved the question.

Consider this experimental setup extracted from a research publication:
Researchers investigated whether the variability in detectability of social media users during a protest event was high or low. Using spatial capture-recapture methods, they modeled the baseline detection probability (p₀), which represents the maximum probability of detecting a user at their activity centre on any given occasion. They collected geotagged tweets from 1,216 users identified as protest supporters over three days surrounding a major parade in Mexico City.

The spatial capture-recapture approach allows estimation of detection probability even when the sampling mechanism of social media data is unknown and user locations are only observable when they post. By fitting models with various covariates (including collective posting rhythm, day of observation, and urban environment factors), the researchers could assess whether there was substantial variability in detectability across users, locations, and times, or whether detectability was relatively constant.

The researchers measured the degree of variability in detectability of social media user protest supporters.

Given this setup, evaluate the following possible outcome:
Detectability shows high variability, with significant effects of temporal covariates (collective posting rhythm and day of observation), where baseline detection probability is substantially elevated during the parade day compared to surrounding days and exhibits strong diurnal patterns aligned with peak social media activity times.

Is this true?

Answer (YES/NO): YES